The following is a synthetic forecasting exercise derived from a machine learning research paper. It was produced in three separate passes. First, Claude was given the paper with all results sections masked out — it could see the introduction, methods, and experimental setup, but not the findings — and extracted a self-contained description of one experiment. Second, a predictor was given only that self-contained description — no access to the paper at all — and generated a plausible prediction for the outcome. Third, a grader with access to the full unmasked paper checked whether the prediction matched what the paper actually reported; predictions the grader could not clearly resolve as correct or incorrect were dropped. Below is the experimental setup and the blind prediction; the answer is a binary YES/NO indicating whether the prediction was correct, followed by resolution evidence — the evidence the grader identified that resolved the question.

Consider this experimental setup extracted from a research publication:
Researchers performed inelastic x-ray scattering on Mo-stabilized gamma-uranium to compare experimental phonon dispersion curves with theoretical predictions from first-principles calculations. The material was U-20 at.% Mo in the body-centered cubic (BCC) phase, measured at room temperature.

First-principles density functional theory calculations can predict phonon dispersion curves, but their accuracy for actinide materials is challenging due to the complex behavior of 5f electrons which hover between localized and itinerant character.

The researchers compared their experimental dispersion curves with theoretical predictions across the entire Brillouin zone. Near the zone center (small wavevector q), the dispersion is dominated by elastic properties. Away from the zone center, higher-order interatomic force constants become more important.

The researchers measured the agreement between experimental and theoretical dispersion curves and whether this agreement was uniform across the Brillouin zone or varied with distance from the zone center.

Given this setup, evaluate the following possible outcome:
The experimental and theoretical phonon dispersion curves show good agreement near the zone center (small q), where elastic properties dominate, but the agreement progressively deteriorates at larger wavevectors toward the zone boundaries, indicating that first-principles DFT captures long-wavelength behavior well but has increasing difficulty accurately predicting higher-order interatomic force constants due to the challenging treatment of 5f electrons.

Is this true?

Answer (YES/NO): NO